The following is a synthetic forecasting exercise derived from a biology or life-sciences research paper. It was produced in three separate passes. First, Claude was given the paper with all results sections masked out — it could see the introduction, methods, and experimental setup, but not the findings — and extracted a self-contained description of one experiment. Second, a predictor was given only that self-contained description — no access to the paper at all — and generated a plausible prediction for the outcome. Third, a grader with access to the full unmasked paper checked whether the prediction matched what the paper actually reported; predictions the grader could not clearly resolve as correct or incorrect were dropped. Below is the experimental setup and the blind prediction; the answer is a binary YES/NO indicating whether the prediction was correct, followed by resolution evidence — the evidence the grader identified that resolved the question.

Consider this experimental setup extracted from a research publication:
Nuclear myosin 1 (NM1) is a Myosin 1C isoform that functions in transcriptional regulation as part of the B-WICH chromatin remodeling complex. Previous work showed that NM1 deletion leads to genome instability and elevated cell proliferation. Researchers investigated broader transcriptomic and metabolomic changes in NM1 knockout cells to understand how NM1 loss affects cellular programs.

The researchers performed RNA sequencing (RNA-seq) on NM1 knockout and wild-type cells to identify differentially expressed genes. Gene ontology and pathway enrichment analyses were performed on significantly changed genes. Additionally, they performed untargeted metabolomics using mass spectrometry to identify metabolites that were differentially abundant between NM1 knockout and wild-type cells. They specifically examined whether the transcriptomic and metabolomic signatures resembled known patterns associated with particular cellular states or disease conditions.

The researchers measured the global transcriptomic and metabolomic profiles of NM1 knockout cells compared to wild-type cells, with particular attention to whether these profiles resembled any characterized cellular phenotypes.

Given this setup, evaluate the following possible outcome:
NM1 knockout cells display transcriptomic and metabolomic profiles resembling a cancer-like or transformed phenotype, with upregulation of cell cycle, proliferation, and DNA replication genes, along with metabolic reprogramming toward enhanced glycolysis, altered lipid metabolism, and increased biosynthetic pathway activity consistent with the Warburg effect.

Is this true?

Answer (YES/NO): NO